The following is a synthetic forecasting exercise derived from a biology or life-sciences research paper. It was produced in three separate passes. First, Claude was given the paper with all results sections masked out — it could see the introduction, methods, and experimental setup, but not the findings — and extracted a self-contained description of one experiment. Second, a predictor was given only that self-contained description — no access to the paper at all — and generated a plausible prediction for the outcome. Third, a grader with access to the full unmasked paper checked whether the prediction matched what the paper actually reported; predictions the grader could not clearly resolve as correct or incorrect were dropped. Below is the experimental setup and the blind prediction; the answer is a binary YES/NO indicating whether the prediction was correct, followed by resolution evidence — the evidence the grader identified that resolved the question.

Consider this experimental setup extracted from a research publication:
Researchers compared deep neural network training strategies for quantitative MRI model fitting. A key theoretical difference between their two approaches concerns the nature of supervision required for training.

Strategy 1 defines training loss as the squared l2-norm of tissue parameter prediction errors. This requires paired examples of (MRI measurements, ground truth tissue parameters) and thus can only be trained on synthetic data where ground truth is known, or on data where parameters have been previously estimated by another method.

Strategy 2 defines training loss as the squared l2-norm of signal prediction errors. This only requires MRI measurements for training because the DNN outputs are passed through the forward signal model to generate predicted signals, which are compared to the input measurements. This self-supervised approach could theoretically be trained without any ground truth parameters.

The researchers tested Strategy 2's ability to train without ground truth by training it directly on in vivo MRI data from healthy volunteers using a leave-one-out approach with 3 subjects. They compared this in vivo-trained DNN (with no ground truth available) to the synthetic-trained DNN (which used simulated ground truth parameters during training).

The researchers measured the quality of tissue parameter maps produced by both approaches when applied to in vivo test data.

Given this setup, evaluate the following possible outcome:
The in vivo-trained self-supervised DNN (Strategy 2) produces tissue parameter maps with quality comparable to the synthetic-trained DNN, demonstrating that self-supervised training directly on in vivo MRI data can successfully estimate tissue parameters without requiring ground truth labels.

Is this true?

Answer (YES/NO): YES